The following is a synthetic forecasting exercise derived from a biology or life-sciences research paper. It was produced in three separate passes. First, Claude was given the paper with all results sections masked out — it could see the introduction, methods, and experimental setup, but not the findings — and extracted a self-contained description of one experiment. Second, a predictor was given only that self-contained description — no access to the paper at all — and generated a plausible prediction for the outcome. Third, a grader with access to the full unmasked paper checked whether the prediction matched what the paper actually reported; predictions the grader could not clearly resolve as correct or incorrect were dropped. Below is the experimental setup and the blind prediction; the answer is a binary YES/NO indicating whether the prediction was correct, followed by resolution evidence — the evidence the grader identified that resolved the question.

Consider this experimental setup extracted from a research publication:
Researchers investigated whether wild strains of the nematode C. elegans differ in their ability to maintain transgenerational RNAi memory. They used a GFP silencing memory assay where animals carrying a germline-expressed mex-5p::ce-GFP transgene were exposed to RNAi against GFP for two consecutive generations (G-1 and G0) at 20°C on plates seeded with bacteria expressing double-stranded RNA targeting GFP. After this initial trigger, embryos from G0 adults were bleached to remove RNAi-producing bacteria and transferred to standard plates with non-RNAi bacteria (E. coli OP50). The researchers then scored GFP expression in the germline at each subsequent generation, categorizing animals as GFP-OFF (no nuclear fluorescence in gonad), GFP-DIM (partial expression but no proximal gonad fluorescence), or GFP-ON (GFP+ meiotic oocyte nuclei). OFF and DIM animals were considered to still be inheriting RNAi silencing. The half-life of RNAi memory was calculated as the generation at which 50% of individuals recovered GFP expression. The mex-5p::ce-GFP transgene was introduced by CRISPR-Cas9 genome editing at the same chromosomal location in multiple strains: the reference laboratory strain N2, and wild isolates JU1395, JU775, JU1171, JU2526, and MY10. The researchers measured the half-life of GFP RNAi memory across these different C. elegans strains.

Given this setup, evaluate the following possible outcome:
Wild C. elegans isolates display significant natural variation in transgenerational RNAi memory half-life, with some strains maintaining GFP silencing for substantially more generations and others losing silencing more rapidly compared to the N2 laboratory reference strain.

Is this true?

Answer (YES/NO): YES